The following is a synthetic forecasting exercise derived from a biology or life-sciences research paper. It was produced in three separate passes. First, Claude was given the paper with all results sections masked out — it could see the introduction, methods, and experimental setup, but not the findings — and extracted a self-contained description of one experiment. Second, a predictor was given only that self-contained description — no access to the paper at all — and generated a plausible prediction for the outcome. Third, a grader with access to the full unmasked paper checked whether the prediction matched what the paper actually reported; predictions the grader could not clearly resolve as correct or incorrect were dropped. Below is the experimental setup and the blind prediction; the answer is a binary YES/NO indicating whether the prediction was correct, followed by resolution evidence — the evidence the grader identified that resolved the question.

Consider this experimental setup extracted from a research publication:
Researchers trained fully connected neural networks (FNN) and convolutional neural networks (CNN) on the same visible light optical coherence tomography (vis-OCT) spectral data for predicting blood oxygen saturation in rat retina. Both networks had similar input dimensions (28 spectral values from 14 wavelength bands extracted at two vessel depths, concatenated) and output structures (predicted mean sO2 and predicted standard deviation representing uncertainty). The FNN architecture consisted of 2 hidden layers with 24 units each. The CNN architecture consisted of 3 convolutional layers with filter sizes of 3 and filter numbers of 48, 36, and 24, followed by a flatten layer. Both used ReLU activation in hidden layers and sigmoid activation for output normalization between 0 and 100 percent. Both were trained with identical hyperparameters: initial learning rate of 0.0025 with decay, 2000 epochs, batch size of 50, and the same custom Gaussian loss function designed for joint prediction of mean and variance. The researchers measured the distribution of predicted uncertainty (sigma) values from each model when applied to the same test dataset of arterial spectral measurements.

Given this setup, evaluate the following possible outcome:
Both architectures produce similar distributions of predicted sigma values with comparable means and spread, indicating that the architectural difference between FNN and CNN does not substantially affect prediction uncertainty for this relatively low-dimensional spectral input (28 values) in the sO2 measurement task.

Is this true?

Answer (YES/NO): NO